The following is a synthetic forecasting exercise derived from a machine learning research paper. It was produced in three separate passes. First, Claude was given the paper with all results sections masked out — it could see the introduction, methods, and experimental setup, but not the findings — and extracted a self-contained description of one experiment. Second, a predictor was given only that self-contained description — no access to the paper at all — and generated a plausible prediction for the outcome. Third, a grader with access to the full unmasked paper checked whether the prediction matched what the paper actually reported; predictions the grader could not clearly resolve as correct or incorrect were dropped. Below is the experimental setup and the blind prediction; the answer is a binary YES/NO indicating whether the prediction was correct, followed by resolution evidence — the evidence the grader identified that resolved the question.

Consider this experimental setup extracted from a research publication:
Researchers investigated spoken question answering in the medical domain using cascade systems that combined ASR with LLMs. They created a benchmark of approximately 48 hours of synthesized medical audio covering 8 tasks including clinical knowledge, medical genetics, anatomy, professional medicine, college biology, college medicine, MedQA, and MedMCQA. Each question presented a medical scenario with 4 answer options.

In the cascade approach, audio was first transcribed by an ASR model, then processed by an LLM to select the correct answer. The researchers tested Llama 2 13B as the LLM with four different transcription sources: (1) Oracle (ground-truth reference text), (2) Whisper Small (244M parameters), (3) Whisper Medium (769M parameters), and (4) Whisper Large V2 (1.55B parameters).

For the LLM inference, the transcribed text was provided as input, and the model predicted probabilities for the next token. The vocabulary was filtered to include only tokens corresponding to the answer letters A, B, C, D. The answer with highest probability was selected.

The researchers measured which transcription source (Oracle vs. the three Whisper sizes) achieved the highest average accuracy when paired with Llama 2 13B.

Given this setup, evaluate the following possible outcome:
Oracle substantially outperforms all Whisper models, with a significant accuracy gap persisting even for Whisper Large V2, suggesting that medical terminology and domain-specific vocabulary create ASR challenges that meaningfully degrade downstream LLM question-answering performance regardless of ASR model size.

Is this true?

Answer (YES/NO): NO